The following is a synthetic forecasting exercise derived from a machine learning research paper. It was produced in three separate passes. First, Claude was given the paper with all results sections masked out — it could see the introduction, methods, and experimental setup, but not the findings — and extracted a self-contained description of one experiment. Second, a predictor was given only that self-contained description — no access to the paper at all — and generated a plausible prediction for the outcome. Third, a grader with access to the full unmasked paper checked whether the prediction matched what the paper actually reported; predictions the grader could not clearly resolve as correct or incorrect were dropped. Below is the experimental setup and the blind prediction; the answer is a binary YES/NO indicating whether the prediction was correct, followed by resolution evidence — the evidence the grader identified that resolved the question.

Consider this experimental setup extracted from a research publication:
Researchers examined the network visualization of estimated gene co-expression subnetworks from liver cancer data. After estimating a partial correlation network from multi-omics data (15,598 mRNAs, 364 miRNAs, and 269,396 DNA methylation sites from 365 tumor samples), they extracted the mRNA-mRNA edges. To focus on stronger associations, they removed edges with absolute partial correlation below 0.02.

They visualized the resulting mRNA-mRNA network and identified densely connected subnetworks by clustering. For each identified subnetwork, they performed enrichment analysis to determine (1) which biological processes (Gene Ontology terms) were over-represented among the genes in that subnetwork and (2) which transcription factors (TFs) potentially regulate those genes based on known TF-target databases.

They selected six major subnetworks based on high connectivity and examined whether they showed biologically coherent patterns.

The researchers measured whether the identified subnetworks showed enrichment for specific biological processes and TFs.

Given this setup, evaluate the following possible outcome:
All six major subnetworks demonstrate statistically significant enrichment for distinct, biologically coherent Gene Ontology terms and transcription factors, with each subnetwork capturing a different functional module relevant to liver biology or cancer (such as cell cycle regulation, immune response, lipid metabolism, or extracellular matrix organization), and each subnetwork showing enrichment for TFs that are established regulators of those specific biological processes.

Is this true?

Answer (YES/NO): YES